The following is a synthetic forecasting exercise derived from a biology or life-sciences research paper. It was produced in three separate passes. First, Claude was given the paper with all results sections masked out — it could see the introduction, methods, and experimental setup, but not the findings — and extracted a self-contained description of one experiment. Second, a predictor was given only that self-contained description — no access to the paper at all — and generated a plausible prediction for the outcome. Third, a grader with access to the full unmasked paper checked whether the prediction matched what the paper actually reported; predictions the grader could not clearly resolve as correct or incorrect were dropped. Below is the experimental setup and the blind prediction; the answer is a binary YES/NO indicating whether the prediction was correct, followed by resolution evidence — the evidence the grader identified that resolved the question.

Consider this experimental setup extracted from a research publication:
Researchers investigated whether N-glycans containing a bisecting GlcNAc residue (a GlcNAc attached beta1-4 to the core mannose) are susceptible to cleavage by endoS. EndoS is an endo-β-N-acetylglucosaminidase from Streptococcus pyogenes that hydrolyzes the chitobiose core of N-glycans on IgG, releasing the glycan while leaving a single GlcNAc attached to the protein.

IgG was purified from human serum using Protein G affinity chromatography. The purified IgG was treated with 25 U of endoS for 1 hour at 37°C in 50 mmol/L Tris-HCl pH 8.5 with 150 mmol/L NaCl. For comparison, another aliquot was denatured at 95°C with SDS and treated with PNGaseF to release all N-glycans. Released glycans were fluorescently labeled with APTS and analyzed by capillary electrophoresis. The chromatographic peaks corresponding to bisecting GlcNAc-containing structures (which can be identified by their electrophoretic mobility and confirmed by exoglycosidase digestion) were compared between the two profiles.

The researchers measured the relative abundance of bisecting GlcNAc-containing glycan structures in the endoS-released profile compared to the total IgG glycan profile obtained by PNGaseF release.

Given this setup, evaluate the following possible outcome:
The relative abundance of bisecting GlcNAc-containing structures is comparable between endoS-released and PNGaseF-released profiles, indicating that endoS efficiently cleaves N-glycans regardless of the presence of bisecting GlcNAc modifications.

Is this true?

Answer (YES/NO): NO